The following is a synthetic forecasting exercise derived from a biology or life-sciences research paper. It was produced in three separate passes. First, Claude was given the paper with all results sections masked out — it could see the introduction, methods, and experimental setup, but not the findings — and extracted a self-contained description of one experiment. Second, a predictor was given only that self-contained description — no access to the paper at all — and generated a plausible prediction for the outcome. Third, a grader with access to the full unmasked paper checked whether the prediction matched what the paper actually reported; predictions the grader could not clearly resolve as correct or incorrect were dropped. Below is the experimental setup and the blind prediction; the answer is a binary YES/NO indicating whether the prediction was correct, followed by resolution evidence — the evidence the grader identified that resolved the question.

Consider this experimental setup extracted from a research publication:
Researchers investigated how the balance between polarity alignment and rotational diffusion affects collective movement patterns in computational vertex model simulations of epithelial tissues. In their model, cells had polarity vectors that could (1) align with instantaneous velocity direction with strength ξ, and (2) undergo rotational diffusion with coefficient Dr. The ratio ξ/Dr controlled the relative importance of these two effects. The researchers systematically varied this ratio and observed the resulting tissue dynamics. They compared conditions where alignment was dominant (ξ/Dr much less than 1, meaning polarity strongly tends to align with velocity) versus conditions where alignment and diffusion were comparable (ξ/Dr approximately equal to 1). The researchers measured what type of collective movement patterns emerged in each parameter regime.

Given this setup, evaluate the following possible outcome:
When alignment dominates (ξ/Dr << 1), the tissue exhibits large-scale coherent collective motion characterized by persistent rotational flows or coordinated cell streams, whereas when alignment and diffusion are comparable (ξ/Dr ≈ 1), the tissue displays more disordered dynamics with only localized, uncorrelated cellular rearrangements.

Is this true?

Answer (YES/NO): NO